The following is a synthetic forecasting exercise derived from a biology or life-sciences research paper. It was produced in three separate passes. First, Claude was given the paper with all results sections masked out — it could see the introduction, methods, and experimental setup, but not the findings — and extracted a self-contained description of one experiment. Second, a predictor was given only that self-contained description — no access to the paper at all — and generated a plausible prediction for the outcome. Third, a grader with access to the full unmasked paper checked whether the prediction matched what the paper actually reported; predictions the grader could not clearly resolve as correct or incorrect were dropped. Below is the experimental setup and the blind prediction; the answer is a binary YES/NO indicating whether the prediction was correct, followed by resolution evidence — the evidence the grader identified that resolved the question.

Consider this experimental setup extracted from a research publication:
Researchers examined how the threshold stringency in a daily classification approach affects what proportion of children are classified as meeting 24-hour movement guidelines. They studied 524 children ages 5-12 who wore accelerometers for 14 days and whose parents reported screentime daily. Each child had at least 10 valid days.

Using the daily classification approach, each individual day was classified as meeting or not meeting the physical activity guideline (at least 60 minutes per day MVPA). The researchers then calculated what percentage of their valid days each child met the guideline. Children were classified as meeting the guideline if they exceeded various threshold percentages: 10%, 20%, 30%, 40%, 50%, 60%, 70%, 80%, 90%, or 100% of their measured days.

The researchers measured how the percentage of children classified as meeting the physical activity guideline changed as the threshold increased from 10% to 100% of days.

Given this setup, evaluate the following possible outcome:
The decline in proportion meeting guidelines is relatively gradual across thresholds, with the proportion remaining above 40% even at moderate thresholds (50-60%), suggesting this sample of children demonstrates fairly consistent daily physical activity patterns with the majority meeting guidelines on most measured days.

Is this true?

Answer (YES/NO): NO